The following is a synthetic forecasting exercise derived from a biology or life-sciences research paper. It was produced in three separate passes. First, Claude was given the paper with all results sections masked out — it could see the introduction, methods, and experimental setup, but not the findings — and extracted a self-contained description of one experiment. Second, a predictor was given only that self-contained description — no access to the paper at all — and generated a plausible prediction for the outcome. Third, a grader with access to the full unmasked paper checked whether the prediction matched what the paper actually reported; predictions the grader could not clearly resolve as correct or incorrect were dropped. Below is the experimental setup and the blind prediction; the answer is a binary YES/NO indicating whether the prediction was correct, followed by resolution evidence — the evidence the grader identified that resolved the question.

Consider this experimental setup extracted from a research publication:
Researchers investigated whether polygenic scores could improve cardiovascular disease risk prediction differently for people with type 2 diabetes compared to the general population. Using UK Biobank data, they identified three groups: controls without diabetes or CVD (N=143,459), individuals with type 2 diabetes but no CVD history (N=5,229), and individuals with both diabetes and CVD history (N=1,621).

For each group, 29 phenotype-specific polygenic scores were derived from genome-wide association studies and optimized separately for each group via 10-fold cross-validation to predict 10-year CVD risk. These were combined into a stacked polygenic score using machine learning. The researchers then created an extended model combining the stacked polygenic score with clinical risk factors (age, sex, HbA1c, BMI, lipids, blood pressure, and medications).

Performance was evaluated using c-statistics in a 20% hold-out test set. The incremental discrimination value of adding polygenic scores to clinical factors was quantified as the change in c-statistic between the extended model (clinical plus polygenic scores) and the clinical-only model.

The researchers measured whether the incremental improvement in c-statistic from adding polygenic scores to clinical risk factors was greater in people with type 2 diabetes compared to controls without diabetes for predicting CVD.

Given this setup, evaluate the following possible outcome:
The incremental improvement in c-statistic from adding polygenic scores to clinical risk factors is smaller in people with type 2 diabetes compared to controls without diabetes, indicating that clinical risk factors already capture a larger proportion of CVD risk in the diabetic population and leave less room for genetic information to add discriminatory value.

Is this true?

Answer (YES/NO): NO